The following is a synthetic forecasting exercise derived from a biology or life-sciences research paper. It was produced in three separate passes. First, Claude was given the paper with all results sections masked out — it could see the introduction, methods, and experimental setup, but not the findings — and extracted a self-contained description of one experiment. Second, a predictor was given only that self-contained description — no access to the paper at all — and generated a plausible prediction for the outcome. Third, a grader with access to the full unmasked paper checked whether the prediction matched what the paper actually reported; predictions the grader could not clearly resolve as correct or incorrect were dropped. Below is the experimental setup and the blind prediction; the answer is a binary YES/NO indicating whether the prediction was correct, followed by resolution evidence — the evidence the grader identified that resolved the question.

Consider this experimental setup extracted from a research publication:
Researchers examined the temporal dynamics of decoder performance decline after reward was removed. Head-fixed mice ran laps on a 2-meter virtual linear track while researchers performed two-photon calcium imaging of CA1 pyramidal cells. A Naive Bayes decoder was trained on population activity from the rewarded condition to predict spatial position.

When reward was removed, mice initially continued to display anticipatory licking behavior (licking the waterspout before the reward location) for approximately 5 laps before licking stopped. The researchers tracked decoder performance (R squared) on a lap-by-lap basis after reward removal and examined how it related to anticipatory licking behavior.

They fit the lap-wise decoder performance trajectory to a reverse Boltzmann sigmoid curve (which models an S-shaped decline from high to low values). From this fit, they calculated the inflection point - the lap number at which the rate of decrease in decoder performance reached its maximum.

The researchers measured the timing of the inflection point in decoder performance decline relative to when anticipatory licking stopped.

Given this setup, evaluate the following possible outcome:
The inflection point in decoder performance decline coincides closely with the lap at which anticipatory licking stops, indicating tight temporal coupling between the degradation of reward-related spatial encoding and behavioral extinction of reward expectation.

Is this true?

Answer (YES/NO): YES